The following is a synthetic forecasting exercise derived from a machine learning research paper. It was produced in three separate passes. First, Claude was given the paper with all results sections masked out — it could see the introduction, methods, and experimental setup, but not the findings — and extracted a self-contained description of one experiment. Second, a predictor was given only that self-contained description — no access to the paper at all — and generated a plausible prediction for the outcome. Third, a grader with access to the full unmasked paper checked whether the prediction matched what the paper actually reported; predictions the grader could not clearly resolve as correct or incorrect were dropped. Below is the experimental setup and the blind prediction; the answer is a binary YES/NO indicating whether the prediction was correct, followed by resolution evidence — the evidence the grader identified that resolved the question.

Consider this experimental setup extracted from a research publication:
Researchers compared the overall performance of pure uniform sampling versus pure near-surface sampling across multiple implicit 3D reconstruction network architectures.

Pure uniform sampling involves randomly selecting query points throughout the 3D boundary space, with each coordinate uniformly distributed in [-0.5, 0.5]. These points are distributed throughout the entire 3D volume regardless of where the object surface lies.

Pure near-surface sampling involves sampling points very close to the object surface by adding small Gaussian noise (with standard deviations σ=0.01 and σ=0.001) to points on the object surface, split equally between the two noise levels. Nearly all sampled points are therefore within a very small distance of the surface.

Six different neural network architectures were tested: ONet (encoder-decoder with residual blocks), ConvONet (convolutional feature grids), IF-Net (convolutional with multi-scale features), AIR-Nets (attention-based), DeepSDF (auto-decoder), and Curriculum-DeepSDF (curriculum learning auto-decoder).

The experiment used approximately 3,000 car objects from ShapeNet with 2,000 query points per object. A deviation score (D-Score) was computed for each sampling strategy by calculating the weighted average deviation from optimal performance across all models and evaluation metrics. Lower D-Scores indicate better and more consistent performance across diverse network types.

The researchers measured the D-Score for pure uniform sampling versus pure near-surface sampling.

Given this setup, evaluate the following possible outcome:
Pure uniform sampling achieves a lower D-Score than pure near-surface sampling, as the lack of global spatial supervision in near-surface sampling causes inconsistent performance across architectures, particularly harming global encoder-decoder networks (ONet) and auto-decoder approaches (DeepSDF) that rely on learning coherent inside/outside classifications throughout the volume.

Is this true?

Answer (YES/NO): NO